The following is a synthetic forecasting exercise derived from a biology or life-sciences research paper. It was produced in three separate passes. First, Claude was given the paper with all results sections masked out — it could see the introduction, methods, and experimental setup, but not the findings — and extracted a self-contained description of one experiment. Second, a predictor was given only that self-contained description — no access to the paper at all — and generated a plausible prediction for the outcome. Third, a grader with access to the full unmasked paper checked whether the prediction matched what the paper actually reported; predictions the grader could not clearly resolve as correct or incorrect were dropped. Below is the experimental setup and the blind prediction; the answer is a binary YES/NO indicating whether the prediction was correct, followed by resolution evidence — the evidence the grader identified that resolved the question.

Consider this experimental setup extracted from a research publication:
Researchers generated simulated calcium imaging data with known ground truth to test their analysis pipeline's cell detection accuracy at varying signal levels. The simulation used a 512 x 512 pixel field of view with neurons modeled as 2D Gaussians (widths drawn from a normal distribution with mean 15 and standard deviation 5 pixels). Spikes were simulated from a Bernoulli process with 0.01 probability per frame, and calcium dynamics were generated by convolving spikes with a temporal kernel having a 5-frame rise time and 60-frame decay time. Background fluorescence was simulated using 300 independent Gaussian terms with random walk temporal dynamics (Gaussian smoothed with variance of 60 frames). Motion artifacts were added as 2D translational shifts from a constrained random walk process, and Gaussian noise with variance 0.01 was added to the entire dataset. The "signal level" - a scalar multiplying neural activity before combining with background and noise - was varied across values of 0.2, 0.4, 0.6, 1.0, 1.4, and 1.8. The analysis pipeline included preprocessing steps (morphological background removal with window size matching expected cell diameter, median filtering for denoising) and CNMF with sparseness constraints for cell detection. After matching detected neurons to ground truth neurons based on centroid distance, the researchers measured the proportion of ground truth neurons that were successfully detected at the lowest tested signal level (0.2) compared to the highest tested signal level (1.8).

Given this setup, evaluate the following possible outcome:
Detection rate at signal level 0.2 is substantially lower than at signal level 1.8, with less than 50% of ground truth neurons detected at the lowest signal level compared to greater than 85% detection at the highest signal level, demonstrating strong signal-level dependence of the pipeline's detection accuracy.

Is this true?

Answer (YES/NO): NO